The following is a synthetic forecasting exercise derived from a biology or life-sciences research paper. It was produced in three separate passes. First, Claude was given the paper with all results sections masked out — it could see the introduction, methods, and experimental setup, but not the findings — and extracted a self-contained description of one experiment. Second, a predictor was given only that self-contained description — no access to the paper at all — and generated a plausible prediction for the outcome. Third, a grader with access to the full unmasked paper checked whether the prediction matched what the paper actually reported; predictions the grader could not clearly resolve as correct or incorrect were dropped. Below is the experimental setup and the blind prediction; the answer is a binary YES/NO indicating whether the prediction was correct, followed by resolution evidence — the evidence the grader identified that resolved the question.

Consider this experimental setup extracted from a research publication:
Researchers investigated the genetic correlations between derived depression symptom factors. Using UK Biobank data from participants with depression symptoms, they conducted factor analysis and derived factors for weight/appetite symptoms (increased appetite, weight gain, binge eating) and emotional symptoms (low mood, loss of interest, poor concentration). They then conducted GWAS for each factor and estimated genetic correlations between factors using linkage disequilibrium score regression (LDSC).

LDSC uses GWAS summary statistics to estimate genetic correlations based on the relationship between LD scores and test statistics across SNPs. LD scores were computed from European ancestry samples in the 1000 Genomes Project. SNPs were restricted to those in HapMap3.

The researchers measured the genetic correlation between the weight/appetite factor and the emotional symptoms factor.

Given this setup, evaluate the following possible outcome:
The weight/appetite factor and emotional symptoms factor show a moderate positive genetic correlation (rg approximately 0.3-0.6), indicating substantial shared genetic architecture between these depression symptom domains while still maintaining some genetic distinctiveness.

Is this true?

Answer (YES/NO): YES